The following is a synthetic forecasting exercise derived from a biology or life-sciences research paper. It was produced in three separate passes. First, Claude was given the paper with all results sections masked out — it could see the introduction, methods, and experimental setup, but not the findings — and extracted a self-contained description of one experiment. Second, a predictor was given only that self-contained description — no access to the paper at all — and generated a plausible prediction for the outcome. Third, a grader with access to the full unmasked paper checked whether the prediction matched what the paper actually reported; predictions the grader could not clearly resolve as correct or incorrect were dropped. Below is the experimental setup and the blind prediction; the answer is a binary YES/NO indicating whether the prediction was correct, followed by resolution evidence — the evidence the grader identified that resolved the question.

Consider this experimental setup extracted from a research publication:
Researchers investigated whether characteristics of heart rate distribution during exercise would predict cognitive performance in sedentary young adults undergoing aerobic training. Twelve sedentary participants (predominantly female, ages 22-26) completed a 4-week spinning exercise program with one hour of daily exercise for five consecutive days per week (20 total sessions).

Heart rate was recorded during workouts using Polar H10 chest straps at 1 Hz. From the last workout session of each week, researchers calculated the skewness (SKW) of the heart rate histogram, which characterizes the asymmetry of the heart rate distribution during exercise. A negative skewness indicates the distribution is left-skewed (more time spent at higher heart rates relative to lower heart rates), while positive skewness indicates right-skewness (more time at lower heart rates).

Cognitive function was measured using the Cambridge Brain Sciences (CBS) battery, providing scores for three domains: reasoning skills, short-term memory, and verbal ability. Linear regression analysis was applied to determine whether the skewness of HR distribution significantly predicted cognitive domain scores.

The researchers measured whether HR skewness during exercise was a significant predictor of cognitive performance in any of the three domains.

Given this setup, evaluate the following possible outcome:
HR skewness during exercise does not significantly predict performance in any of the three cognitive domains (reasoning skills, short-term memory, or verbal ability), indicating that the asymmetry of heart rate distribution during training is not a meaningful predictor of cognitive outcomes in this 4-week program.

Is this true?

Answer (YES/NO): YES